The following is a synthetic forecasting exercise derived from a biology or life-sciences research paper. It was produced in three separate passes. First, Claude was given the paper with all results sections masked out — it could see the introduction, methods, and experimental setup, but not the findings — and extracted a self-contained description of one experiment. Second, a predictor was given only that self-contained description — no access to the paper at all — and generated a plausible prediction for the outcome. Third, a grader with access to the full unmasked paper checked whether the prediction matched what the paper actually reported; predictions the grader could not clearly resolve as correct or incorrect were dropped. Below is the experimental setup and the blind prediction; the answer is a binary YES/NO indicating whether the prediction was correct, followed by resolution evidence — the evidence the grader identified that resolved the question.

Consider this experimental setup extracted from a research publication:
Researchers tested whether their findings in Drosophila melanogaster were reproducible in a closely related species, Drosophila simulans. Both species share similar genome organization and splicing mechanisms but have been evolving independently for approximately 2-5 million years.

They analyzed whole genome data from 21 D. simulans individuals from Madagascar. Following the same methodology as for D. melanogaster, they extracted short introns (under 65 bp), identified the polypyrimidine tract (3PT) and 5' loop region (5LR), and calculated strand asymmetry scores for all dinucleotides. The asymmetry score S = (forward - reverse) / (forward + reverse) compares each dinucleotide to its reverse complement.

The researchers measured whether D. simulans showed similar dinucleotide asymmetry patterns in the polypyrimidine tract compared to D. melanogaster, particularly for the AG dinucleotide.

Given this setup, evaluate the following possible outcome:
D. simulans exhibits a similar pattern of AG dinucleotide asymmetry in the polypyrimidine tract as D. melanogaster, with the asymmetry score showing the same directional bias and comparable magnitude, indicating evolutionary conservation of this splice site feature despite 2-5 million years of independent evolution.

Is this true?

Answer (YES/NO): NO